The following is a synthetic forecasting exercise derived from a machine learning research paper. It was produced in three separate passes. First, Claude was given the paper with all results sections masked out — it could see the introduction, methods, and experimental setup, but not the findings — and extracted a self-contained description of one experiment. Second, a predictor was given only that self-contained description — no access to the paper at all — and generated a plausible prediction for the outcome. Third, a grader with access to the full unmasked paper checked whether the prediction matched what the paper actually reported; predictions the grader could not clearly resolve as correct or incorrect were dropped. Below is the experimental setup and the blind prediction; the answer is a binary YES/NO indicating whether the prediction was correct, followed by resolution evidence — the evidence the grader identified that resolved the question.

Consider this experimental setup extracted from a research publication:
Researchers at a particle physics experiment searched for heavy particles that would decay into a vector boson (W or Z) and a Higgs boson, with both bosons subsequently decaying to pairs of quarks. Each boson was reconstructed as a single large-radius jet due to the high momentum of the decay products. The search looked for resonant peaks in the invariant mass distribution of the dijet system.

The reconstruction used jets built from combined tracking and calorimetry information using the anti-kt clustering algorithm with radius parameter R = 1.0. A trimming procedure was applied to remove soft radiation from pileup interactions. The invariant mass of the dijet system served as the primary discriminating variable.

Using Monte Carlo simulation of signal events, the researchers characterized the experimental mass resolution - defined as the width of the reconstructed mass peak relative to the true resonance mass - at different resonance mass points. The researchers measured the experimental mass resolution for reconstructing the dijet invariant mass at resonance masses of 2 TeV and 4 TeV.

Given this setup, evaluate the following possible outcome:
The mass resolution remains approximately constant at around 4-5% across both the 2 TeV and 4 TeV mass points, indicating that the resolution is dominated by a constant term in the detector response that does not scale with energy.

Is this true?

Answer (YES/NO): NO